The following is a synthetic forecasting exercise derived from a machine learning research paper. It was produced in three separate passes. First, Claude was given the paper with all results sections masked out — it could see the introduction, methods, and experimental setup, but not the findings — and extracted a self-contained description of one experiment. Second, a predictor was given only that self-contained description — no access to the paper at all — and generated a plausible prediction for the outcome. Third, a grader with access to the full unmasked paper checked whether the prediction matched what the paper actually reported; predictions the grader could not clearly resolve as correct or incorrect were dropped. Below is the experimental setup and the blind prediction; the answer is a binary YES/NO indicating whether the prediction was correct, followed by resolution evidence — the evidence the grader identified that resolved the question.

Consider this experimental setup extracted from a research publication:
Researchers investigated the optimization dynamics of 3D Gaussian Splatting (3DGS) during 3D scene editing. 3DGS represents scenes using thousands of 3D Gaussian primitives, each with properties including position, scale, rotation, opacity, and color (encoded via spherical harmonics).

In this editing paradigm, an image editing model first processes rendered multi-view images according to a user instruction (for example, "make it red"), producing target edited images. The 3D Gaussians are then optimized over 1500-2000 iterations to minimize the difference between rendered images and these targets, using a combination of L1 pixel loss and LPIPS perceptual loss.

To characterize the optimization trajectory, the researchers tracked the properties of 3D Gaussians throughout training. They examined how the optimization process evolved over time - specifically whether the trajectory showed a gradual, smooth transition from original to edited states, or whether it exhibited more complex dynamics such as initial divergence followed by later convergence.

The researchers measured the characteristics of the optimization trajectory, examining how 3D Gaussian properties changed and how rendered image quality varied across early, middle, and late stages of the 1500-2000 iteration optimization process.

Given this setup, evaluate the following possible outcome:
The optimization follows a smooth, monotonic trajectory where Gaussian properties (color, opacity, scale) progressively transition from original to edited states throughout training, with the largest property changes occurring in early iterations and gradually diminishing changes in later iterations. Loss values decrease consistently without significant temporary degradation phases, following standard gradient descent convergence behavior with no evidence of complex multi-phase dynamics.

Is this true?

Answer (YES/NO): NO